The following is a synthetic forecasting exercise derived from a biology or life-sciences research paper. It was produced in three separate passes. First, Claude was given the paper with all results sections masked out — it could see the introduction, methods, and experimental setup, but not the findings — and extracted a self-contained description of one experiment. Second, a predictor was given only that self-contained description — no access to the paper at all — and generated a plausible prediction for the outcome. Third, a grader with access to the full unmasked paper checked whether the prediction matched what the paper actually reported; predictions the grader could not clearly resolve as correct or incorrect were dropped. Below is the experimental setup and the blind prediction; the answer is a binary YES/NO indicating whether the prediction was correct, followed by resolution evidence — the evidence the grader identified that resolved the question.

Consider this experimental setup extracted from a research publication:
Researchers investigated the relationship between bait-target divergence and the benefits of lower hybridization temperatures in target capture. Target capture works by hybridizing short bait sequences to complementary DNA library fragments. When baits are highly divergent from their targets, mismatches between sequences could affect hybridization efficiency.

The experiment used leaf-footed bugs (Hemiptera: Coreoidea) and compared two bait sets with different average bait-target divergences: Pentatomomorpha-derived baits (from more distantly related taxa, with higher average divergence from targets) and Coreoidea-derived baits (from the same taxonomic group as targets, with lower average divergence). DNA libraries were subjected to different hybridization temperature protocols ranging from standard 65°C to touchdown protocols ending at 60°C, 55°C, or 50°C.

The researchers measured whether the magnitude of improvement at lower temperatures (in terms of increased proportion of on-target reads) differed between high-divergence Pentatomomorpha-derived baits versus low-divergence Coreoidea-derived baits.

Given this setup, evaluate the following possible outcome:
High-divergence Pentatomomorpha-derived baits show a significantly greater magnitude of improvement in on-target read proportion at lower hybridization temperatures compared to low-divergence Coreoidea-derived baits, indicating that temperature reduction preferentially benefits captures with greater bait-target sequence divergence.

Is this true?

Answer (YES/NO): NO